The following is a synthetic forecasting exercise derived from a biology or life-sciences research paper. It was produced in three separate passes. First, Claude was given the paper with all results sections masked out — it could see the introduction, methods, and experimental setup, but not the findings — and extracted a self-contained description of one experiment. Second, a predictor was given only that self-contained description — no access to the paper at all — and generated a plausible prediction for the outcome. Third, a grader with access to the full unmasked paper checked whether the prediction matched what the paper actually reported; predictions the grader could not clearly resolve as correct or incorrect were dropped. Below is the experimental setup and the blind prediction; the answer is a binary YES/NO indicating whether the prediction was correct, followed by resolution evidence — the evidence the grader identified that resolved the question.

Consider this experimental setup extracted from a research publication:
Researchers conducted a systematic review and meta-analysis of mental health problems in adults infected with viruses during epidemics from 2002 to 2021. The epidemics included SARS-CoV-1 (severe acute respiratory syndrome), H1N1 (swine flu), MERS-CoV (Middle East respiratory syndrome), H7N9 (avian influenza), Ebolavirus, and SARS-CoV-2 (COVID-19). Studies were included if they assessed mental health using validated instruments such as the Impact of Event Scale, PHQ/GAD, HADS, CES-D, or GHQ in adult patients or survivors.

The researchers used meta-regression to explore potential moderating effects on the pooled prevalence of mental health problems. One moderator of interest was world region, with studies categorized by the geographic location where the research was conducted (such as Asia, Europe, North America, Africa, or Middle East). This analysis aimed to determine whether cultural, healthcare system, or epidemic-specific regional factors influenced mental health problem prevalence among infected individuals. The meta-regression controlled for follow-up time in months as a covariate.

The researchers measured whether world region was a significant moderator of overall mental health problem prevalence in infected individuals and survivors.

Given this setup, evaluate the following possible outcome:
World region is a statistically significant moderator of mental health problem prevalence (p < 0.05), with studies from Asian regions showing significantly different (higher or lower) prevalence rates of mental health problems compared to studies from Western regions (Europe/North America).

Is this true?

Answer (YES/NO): NO